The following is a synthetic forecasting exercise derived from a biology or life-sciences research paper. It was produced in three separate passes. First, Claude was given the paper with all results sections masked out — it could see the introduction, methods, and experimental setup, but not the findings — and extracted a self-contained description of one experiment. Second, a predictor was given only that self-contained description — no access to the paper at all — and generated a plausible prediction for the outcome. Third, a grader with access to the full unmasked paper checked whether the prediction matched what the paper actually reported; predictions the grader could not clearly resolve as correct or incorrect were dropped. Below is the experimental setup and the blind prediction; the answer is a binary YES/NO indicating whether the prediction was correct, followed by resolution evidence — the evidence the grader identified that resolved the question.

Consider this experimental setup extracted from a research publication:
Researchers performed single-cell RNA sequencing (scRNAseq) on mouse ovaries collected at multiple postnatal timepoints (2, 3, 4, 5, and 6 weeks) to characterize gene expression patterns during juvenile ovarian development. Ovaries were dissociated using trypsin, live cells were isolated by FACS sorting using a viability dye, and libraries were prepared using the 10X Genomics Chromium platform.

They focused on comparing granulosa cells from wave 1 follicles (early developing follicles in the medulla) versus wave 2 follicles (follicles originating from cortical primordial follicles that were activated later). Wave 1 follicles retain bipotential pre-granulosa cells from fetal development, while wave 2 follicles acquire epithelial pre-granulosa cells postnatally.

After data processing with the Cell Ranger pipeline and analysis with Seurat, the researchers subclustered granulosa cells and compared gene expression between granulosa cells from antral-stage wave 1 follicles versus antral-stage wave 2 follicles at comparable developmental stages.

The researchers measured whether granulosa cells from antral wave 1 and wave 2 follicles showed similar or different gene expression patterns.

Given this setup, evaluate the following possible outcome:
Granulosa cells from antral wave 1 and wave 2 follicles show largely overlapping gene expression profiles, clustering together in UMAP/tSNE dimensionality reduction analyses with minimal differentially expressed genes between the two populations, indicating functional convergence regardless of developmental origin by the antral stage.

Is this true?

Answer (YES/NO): NO